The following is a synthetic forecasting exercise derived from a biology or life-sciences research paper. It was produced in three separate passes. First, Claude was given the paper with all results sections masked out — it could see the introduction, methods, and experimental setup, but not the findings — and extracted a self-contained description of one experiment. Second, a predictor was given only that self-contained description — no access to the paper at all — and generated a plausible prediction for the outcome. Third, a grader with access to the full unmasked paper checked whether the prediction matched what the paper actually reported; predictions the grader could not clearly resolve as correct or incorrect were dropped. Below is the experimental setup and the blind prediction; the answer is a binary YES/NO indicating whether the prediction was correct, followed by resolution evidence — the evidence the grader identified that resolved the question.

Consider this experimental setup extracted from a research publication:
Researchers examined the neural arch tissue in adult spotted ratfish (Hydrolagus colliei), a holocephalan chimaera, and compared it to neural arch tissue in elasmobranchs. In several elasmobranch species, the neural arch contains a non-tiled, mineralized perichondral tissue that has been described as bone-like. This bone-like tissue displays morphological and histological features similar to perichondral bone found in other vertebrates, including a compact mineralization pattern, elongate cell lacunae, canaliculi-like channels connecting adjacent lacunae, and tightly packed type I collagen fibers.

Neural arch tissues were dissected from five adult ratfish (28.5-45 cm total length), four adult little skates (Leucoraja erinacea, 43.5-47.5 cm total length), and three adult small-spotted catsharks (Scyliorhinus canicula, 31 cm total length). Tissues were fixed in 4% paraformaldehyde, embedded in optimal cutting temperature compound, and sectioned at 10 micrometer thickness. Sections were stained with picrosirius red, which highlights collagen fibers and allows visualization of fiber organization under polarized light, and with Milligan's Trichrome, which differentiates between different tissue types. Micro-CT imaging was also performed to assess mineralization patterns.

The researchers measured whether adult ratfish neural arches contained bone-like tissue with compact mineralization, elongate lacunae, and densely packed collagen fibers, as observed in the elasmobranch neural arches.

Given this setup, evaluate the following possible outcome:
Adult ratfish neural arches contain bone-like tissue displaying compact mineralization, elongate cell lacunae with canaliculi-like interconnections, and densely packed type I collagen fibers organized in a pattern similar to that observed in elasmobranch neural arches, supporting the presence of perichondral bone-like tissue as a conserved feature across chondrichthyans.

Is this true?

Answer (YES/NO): NO